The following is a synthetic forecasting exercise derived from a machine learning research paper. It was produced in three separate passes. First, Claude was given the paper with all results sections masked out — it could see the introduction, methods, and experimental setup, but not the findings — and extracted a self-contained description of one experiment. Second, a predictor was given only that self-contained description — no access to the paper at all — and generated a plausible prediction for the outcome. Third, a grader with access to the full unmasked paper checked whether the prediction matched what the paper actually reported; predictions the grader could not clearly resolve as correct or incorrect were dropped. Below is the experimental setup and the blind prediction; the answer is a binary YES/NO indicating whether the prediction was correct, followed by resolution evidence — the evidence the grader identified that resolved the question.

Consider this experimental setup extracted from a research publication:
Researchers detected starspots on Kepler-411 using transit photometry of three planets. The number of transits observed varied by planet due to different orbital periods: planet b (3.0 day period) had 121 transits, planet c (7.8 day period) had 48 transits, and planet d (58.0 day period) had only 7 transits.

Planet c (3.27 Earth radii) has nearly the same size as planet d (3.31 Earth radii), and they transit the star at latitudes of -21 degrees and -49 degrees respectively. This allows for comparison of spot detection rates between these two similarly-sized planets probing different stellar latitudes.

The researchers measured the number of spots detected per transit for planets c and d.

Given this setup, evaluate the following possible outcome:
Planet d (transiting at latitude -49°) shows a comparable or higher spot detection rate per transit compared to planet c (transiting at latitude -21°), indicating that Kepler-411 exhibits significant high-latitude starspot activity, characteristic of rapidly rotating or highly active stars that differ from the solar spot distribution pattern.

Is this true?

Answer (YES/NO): NO